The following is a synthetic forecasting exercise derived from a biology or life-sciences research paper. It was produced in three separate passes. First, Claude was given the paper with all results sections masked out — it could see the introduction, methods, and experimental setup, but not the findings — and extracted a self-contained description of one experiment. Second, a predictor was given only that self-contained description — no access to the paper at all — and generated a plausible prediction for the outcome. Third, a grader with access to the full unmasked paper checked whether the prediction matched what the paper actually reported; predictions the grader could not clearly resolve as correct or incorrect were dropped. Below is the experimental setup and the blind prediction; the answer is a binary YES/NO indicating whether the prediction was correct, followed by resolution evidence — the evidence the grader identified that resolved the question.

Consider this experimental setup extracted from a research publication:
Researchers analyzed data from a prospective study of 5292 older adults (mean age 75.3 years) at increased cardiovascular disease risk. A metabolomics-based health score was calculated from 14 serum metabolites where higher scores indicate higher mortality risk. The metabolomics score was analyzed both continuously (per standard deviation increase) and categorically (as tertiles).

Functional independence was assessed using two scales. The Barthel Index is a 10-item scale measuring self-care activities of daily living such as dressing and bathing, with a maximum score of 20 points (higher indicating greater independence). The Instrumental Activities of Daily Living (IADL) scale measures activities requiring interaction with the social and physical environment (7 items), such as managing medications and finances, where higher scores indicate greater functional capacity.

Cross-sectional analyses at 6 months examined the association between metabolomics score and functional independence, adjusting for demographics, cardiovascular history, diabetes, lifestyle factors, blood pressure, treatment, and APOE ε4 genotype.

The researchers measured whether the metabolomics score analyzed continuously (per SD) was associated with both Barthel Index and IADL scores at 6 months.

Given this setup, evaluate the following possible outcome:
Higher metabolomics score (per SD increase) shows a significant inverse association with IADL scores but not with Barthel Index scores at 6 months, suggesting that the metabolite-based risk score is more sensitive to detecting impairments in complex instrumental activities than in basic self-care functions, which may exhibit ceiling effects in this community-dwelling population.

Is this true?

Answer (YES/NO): NO